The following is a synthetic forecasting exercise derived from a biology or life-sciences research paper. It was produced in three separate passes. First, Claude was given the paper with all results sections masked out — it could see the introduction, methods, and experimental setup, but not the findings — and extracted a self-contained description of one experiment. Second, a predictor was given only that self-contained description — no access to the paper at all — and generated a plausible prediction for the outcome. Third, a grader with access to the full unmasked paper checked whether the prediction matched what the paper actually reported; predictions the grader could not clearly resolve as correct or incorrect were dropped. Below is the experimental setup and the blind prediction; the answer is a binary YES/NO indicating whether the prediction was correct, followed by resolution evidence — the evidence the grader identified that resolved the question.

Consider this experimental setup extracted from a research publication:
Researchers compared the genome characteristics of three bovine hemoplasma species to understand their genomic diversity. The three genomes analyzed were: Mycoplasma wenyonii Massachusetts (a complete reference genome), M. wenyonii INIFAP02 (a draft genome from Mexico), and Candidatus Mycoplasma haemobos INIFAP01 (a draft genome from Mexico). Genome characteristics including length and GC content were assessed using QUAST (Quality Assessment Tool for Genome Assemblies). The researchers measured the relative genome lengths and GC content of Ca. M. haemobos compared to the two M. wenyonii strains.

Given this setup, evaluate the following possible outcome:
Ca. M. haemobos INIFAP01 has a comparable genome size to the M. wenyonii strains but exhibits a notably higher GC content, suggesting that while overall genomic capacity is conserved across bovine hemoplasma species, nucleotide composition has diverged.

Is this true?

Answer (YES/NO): NO